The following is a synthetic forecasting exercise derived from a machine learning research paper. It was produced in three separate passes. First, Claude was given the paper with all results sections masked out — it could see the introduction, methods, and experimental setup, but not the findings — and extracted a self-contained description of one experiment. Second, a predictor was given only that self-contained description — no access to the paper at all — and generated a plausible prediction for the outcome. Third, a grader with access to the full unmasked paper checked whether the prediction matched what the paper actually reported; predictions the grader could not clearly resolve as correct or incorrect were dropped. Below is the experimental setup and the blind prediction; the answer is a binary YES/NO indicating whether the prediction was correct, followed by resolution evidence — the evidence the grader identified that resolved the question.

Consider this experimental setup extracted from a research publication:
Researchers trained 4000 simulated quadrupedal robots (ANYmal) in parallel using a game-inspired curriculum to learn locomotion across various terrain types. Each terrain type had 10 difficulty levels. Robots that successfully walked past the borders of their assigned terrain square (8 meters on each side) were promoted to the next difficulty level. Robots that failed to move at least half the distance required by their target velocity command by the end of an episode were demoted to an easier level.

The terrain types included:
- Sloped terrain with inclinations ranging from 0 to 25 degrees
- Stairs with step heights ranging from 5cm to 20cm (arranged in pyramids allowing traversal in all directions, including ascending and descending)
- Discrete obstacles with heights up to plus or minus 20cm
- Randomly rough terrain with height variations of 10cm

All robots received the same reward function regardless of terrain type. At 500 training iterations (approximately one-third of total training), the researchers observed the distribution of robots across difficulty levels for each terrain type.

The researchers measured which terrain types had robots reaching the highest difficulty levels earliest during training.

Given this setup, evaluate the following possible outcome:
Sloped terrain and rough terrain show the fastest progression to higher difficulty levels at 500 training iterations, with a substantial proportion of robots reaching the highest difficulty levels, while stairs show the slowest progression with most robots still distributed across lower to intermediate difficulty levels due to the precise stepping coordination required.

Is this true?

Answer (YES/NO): NO